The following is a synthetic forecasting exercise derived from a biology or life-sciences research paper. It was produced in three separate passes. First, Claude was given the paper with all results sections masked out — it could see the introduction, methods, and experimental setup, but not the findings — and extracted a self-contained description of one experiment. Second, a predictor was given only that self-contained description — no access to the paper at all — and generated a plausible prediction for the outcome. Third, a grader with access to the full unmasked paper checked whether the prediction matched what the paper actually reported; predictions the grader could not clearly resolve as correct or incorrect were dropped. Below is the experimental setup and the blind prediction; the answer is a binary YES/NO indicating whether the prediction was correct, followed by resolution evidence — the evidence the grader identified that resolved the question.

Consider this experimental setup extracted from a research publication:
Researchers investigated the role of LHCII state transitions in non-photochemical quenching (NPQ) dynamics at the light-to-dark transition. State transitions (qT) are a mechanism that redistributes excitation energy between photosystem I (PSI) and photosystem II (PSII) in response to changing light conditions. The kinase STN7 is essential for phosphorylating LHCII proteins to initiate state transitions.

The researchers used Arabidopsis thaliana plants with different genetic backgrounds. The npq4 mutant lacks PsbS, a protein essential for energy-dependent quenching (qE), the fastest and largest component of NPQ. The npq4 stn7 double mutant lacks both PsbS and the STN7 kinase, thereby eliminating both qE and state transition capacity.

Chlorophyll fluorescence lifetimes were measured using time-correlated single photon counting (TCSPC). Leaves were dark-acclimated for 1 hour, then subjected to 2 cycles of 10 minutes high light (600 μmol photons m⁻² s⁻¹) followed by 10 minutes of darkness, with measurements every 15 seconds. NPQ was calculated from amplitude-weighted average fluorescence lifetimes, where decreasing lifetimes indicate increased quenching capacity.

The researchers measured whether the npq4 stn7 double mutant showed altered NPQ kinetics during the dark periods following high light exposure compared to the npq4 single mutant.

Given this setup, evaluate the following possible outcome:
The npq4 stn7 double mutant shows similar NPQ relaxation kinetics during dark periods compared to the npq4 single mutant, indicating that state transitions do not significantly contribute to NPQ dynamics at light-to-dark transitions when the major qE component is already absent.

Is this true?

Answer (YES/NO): YES